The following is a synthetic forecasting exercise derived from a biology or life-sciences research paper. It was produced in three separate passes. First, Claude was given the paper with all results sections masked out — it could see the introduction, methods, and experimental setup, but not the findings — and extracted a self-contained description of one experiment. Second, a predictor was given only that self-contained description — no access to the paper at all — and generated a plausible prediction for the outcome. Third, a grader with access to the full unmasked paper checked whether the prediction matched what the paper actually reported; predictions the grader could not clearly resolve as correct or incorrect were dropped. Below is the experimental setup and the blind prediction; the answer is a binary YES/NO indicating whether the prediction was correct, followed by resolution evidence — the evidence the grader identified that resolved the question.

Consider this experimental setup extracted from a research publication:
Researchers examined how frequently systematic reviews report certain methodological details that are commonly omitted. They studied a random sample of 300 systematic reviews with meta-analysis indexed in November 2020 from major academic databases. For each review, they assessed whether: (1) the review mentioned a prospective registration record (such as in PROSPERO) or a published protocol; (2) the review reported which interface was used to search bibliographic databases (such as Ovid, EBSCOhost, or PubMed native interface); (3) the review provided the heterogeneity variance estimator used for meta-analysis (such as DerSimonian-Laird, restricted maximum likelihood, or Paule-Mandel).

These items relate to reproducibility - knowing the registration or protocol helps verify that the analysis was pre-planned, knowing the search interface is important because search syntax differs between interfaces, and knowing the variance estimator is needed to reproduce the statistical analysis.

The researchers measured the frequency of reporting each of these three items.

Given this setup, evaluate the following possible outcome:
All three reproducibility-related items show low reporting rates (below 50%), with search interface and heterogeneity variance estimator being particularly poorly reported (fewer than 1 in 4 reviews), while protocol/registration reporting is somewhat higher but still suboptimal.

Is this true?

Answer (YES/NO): NO